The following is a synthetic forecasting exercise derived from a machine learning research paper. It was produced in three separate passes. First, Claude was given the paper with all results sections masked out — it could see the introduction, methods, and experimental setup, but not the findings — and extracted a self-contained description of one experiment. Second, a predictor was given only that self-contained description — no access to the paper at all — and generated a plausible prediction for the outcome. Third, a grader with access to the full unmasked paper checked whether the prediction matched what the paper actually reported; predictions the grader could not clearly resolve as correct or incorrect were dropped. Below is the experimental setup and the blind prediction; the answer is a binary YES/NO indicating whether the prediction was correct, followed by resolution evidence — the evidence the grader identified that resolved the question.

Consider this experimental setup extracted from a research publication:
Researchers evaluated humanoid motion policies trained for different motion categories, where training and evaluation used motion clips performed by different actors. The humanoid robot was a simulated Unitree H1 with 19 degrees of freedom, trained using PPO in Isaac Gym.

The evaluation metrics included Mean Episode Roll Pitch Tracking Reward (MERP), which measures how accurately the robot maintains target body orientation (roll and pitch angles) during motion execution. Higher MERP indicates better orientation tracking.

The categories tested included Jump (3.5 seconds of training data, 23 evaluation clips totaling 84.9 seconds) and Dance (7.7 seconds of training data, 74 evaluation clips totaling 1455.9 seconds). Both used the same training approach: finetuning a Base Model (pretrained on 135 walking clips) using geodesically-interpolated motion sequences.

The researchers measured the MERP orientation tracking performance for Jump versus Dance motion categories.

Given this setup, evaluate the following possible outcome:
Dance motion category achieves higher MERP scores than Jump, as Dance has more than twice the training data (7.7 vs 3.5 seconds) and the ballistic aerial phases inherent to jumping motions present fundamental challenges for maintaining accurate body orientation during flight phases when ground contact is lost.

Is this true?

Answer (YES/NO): NO